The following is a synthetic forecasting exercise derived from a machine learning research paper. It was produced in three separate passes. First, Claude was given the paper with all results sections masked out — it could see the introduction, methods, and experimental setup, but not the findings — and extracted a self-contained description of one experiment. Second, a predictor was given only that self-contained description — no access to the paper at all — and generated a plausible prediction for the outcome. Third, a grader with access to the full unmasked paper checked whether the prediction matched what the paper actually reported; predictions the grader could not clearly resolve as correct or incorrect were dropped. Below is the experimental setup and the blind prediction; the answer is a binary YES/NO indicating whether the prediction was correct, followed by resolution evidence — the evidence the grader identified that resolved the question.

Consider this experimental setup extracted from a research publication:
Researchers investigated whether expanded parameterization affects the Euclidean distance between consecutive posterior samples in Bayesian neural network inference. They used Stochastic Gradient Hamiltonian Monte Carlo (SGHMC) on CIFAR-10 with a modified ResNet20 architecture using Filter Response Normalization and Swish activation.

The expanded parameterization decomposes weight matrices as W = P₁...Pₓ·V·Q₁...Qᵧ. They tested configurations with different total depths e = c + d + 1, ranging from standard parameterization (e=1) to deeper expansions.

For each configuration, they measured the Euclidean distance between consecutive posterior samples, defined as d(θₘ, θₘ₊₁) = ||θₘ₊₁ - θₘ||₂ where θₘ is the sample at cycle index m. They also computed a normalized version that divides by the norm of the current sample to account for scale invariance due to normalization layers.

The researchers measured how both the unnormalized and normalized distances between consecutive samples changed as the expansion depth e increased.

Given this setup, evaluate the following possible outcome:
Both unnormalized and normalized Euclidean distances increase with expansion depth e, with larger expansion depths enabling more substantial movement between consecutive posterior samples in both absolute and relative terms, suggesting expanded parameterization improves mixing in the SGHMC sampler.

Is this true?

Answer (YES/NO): YES